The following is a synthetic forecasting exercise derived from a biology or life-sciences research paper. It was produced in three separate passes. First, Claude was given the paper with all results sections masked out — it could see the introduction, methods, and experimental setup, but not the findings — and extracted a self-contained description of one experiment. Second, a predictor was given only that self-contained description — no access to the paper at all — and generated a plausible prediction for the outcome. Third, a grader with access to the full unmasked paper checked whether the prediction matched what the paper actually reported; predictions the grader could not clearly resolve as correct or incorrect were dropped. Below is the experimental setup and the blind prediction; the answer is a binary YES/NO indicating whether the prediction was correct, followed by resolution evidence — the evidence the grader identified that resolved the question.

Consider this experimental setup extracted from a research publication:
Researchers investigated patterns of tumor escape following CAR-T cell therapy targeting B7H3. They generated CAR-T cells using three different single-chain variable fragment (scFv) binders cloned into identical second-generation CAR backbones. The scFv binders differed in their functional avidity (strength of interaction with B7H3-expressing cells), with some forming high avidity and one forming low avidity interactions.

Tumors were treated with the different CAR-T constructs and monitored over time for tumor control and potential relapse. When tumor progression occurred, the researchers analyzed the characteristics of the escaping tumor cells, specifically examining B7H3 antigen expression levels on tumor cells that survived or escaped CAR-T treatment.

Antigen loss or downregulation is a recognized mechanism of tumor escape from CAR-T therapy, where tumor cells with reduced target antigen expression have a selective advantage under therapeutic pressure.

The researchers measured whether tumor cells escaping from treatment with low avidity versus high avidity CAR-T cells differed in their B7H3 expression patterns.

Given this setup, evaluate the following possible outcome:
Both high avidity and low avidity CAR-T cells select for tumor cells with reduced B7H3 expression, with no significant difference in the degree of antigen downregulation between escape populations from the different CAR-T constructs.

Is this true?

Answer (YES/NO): NO